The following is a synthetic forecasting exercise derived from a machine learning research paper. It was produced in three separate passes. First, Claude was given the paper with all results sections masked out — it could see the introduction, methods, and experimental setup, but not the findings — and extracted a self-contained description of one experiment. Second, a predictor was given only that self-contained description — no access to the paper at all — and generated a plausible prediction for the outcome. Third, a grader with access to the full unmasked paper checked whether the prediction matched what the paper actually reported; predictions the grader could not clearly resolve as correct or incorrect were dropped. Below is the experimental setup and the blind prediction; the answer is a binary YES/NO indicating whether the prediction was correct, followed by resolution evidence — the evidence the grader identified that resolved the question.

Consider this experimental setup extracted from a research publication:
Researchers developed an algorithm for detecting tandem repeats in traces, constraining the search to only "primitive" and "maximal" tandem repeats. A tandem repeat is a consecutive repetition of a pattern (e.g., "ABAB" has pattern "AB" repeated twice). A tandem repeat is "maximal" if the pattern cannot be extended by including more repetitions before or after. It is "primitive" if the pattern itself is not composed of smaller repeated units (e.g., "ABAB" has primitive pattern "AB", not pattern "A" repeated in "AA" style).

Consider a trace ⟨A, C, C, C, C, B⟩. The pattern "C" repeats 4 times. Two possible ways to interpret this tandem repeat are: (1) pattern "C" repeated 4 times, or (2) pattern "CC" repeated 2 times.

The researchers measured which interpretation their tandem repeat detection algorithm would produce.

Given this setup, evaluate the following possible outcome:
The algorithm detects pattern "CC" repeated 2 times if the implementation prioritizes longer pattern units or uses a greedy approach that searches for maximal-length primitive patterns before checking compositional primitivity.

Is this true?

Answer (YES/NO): NO